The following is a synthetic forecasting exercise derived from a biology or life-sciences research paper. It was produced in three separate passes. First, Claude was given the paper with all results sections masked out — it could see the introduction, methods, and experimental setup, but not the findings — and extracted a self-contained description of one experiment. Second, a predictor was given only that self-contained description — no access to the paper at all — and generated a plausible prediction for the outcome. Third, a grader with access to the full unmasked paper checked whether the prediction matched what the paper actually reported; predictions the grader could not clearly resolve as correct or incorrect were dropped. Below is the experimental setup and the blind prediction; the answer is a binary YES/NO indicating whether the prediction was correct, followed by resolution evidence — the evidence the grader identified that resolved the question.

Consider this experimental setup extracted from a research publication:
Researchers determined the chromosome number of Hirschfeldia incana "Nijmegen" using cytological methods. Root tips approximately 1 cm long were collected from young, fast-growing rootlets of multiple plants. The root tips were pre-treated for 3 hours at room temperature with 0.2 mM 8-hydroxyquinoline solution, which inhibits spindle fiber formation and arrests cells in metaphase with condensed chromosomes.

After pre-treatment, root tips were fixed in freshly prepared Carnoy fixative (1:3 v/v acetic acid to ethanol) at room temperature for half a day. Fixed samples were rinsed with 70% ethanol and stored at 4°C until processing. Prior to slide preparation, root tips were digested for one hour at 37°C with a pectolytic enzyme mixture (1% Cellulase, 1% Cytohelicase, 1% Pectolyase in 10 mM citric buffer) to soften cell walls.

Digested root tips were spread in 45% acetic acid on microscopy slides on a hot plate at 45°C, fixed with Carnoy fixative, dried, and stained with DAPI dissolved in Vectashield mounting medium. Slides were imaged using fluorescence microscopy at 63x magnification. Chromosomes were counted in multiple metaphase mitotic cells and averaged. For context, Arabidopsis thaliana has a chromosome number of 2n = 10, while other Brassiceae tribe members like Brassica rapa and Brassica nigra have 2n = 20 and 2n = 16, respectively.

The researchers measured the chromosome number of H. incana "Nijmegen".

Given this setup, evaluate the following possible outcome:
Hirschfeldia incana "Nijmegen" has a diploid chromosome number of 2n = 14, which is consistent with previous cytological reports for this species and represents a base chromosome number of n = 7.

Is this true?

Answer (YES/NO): YES